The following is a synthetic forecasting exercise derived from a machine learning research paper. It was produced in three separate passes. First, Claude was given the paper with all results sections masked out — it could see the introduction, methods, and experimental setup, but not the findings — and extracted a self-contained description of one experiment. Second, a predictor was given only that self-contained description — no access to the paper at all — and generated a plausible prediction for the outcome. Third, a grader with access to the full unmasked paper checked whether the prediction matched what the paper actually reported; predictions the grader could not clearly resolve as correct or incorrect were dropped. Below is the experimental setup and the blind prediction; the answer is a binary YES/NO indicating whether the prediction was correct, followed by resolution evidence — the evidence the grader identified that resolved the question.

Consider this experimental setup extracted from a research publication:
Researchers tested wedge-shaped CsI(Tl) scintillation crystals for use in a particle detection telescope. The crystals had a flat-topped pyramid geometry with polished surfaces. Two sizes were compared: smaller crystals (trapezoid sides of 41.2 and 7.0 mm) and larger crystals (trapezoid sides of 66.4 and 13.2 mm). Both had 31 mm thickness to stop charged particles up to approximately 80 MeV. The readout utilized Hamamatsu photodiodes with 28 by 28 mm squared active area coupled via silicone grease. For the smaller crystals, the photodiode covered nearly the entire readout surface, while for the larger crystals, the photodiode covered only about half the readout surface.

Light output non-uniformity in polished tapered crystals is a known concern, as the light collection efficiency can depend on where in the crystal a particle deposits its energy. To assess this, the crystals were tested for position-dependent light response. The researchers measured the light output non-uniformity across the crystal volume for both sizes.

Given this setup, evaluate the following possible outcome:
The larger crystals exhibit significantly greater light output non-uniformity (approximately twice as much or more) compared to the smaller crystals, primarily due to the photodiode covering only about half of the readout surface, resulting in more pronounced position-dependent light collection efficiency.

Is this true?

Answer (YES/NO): NO